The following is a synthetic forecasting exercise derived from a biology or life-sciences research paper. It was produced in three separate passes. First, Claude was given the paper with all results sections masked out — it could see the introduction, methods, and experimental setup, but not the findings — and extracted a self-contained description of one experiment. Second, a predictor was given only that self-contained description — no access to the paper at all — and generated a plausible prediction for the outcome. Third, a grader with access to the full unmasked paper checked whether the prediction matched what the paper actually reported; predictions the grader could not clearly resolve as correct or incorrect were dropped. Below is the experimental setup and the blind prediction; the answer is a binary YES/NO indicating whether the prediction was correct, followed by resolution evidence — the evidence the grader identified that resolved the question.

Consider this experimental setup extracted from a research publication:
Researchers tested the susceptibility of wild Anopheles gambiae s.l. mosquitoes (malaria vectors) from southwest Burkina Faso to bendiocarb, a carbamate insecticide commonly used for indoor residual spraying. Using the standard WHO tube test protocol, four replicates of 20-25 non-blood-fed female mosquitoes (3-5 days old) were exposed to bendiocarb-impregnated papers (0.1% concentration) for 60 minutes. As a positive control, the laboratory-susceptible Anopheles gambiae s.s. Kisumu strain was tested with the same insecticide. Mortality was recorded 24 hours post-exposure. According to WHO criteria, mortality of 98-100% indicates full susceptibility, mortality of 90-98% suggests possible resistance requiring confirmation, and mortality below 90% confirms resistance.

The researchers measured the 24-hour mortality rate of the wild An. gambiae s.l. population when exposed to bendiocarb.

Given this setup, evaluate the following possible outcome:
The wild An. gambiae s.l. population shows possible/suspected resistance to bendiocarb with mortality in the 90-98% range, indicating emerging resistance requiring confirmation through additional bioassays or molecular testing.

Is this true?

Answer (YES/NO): NO